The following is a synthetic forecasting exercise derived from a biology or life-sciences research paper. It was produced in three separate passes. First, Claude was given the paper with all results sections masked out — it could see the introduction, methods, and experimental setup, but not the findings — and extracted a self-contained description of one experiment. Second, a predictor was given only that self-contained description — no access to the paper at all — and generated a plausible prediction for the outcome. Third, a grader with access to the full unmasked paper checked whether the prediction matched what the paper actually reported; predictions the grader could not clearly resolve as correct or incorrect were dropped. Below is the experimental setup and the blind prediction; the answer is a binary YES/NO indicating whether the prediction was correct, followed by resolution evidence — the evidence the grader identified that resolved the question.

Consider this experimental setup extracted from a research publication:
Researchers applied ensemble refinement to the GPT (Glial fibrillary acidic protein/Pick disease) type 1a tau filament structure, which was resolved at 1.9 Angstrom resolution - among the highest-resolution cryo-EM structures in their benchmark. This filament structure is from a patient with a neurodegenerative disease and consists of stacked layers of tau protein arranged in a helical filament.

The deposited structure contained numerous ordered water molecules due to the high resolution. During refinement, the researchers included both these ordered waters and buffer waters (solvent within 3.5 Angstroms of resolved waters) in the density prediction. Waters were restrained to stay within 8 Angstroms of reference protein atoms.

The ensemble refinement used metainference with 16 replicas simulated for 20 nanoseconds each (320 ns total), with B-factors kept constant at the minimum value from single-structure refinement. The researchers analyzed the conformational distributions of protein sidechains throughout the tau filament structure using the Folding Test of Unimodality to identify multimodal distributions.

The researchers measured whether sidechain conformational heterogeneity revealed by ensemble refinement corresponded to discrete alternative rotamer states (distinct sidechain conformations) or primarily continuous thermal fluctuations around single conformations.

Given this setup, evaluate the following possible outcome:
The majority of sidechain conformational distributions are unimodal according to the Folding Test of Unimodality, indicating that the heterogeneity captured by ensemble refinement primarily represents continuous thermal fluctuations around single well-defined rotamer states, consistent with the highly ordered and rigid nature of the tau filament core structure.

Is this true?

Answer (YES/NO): NO